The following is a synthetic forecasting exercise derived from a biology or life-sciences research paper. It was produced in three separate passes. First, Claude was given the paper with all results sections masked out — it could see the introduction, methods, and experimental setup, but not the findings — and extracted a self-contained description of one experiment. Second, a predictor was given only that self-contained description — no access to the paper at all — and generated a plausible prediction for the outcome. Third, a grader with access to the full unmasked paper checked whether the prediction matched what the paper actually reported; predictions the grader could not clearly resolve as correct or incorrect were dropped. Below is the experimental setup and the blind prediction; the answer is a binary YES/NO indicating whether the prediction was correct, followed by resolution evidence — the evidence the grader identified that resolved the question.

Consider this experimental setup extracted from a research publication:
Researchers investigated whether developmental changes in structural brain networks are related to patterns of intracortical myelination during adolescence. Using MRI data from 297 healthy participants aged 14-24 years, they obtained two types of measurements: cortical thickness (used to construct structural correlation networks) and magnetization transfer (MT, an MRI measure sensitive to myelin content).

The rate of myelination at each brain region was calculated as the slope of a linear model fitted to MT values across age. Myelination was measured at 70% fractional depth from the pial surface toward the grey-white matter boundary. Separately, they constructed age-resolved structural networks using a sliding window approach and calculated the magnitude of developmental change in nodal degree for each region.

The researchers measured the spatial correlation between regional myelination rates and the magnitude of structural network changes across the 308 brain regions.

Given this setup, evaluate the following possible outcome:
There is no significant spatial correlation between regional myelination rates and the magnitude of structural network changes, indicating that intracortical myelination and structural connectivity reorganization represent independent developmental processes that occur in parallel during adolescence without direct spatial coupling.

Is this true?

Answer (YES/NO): NO